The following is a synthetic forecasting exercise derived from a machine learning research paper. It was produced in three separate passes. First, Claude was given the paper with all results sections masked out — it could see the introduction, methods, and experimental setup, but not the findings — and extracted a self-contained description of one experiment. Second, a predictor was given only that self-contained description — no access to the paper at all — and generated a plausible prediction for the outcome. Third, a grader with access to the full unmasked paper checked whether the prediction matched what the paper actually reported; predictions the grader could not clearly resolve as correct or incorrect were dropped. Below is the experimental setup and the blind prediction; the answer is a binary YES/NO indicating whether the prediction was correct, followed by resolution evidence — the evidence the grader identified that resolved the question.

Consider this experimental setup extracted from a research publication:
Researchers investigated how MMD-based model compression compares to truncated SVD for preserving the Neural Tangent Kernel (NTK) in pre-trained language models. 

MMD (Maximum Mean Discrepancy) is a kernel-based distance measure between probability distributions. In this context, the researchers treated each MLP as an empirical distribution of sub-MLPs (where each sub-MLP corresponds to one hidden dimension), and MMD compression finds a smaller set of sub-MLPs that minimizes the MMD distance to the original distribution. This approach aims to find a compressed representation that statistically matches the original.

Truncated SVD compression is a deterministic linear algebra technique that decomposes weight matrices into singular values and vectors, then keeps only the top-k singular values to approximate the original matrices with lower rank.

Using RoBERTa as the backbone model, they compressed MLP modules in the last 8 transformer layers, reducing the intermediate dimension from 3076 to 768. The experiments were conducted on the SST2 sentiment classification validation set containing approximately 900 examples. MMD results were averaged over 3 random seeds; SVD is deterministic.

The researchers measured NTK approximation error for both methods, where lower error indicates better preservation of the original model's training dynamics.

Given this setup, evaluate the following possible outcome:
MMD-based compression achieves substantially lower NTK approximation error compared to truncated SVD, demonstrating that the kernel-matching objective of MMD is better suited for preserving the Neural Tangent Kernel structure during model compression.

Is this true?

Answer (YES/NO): NO